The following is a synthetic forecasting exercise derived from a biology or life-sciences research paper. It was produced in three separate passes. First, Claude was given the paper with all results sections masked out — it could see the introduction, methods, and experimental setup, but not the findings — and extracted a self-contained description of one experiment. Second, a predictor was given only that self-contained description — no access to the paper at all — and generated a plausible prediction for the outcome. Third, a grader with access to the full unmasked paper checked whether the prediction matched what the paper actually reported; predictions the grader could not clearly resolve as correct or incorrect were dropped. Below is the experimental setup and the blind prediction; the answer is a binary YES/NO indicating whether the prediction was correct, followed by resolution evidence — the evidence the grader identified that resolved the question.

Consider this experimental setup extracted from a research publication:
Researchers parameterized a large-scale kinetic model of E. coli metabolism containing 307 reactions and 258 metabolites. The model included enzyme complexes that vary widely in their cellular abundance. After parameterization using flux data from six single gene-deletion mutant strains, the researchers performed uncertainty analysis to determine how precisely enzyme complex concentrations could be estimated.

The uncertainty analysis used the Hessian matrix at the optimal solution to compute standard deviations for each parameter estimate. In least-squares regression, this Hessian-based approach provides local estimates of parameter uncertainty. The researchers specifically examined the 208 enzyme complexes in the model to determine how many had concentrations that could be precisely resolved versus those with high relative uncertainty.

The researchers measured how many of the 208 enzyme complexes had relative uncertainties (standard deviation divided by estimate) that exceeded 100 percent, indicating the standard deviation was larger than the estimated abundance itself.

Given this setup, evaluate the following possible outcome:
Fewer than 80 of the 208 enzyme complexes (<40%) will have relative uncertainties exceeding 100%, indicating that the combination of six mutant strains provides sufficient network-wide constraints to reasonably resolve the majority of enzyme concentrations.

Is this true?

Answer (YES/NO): NO